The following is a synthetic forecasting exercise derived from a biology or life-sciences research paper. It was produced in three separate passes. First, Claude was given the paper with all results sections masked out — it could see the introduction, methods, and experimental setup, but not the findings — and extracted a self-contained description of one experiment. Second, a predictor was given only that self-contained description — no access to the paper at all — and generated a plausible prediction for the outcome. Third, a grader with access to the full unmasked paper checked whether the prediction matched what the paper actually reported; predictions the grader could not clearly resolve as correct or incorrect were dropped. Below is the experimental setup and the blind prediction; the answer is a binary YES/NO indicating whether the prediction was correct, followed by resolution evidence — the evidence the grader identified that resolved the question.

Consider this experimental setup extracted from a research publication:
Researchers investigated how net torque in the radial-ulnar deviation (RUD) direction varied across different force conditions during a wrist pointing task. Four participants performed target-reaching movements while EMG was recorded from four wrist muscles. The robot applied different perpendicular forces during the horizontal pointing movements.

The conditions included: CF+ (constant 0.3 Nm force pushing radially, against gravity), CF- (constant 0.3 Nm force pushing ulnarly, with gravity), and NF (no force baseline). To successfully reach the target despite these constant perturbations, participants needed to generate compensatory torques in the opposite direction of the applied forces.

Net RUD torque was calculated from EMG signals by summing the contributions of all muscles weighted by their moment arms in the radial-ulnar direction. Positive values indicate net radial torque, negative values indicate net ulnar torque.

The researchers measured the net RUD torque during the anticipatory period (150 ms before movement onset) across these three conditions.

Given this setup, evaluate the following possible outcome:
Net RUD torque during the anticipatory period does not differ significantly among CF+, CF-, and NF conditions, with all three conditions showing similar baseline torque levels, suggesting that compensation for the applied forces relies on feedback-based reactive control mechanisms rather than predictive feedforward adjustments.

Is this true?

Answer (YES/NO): NO